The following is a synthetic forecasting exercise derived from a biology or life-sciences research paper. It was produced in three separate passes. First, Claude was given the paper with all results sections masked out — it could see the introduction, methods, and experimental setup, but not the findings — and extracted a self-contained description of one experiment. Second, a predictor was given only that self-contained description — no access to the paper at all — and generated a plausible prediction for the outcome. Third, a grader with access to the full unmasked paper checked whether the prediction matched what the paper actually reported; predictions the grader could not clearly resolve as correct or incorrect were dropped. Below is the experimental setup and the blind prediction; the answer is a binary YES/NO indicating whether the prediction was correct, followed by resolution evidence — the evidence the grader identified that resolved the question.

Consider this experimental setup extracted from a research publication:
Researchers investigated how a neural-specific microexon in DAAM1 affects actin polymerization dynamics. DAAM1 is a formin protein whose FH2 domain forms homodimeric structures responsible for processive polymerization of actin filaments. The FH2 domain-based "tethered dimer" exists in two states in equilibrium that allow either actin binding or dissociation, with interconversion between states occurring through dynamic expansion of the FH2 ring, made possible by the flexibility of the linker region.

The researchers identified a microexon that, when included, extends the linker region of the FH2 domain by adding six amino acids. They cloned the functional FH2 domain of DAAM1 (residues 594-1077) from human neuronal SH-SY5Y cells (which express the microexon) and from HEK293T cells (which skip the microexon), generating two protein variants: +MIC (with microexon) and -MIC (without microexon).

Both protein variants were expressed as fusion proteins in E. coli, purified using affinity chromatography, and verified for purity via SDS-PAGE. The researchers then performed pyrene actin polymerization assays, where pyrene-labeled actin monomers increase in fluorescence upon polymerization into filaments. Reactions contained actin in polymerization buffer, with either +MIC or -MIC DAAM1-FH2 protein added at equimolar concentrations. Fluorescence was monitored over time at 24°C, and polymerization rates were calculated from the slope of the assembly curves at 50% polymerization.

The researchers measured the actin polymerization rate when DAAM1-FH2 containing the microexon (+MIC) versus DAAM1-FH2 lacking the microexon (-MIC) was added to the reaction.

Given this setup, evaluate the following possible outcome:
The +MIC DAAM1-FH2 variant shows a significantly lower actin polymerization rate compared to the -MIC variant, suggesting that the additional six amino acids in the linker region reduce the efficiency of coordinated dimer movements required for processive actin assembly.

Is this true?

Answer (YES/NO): YES